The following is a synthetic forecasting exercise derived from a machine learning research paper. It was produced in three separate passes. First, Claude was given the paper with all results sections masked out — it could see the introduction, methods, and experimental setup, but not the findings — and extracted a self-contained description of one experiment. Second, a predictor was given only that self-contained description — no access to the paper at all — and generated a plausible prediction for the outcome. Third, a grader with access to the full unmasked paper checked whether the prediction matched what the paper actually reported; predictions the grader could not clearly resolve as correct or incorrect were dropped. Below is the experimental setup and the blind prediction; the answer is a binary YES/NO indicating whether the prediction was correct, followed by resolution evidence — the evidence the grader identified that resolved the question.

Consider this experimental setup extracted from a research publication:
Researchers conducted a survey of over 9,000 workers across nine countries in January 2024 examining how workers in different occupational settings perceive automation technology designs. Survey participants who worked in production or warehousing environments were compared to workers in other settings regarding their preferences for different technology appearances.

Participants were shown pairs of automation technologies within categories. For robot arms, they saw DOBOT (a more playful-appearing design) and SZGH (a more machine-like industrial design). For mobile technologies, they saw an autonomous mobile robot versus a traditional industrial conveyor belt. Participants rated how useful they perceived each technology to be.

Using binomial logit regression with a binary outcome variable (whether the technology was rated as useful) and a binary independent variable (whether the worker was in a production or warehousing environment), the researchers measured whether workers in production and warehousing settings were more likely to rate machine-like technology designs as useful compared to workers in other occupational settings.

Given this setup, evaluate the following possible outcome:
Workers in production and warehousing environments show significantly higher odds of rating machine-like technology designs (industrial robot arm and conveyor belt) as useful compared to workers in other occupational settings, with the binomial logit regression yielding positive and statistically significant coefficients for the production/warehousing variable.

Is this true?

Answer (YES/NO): NO